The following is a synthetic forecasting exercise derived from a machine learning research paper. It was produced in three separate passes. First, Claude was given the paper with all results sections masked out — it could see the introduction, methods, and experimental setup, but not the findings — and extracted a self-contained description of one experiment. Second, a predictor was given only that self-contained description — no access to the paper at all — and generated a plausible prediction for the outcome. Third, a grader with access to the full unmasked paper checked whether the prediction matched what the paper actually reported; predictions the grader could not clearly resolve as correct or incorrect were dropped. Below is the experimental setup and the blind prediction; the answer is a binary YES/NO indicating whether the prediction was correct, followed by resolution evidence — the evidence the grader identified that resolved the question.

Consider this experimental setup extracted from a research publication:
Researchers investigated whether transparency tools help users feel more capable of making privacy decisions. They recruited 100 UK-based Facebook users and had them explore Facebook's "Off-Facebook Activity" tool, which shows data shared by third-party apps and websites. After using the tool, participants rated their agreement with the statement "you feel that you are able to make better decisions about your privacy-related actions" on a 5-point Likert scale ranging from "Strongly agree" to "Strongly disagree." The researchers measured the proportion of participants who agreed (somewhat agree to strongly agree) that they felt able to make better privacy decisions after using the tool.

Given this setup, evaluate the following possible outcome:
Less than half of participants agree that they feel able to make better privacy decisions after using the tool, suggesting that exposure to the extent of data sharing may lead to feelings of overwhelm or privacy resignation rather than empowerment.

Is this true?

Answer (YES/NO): NO